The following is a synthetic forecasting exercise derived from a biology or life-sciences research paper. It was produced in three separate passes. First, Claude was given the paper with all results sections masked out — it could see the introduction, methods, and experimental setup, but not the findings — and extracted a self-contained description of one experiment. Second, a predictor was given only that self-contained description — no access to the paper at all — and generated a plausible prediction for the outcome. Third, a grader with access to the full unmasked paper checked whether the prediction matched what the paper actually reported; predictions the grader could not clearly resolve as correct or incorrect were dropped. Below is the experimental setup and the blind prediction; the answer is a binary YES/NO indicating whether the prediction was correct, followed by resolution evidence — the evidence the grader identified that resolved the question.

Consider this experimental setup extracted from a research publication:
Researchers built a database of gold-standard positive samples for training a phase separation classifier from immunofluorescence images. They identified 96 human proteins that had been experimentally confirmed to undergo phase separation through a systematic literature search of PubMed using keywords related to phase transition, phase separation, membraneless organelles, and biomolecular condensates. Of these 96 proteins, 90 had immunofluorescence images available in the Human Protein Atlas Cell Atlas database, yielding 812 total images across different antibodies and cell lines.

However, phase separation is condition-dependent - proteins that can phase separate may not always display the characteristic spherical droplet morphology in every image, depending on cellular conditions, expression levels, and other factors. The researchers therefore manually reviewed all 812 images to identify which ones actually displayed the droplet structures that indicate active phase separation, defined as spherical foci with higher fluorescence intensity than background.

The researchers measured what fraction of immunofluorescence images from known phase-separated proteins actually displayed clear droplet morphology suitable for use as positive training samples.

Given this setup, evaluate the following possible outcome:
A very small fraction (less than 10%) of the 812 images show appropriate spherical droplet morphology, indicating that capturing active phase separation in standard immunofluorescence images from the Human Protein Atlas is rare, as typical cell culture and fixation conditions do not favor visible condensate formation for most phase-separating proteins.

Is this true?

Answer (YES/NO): NO